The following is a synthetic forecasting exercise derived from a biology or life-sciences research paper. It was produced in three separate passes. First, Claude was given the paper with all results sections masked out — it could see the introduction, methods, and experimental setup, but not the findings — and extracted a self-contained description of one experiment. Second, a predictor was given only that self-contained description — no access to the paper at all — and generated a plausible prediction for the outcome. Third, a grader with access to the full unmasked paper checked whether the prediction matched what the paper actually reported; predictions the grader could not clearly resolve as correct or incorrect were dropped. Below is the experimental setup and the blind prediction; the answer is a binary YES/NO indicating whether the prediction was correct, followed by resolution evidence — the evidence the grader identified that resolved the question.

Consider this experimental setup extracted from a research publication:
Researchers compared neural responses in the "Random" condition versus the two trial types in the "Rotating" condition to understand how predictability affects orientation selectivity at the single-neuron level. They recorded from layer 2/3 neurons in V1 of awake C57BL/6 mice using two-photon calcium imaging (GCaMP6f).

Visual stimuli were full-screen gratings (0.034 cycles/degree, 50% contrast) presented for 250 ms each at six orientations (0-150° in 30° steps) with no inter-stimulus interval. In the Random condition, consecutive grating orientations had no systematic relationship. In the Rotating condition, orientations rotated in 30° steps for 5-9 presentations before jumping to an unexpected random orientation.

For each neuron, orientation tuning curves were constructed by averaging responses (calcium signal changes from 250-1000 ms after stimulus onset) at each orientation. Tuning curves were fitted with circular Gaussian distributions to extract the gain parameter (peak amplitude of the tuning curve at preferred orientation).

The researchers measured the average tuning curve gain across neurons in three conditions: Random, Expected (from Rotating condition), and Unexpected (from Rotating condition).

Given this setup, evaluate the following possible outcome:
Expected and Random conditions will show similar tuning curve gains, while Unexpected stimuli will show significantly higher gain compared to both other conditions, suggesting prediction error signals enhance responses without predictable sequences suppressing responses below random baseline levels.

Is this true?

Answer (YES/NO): NO